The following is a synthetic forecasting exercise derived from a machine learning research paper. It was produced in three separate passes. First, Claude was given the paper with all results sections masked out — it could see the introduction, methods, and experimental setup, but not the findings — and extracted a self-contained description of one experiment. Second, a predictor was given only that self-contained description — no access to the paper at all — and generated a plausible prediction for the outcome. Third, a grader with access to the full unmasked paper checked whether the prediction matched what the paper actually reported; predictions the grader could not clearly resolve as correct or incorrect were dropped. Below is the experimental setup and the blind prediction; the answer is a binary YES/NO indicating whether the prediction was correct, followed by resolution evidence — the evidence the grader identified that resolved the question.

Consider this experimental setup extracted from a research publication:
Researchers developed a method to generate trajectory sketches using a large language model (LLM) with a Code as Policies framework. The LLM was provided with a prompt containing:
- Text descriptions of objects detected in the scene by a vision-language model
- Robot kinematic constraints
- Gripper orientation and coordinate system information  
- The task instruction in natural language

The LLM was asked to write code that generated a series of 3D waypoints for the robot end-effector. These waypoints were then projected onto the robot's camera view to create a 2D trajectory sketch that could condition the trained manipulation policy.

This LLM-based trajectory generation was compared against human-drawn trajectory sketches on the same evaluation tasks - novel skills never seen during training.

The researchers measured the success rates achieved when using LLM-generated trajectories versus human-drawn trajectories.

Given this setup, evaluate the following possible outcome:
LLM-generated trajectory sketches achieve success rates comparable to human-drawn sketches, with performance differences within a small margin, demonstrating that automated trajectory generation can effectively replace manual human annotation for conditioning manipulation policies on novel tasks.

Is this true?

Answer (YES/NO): NO